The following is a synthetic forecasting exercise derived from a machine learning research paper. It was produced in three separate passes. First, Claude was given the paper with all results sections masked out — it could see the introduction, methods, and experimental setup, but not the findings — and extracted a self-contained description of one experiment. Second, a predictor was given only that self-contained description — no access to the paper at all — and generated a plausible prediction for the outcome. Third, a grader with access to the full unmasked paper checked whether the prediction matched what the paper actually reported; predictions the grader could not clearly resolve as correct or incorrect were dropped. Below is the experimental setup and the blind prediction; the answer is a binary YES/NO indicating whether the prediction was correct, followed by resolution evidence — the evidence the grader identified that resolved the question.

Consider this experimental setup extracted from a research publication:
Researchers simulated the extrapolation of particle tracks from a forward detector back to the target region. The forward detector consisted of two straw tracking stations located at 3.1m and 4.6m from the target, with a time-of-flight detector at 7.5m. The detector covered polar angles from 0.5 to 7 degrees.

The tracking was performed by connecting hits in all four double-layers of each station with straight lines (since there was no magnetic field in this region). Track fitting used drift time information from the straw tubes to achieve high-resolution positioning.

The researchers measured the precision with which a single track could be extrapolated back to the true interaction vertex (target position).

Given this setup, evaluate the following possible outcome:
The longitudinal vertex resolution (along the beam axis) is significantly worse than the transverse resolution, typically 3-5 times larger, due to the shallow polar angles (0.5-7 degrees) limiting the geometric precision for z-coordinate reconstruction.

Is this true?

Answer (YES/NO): YES